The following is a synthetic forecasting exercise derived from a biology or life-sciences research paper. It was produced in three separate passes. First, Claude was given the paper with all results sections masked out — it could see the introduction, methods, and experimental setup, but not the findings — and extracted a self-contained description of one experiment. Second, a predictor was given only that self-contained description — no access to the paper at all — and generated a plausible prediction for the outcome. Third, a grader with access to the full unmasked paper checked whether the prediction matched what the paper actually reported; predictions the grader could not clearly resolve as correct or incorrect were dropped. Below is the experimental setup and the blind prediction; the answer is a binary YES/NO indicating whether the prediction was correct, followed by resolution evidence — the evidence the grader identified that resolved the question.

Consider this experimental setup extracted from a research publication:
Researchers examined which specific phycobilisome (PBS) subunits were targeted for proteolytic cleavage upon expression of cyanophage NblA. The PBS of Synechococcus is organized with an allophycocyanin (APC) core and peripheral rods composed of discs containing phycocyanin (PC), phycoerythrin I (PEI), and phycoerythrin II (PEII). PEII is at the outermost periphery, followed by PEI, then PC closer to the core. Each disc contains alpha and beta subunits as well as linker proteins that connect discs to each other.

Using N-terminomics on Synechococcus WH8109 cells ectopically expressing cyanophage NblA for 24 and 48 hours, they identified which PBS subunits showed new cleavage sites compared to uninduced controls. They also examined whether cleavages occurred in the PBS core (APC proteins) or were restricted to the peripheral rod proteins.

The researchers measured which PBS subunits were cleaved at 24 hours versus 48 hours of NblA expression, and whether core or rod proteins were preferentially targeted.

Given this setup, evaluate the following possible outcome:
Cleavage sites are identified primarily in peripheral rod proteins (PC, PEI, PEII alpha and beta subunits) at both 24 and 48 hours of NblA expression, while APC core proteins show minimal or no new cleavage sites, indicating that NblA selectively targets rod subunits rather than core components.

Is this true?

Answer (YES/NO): NO